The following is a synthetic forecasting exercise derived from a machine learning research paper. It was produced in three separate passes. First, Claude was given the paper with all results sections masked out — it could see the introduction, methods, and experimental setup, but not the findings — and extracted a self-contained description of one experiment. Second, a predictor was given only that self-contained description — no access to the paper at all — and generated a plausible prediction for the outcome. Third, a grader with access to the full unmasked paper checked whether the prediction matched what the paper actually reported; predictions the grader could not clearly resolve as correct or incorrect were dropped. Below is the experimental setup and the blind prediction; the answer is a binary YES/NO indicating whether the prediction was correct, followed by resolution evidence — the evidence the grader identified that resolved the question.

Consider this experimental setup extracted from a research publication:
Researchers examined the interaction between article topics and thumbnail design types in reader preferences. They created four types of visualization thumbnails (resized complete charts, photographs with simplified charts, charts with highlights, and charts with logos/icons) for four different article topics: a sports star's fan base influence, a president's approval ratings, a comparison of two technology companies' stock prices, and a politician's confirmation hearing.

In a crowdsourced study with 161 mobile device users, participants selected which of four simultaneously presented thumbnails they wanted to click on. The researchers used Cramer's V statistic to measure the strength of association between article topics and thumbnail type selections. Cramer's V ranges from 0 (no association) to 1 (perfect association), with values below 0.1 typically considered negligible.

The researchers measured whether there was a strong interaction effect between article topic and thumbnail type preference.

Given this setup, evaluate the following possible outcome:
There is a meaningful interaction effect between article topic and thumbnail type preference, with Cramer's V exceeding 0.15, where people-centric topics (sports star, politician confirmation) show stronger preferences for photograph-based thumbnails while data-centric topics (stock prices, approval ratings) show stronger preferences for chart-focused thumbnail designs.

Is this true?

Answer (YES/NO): NO